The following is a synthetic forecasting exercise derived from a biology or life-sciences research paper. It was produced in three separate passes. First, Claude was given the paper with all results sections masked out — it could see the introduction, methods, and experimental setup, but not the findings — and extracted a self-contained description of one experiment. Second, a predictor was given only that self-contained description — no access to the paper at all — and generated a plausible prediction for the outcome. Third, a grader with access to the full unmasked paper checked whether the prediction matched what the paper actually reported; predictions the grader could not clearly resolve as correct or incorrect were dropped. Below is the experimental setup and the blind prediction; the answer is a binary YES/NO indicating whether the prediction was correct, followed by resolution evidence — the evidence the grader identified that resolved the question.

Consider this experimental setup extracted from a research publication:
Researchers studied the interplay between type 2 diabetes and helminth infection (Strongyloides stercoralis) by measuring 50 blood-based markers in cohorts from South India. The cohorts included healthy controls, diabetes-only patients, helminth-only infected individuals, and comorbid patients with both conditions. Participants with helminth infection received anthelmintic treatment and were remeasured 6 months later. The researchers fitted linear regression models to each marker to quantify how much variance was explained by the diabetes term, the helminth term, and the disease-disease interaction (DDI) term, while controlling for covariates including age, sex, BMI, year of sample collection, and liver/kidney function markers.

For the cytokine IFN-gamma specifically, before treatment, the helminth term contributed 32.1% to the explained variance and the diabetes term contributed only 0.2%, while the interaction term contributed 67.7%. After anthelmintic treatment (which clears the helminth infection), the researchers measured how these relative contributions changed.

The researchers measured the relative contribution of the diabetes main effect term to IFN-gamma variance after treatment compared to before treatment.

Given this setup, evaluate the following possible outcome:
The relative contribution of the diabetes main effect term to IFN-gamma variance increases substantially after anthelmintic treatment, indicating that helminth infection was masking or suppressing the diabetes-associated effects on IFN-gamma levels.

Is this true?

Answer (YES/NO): YES